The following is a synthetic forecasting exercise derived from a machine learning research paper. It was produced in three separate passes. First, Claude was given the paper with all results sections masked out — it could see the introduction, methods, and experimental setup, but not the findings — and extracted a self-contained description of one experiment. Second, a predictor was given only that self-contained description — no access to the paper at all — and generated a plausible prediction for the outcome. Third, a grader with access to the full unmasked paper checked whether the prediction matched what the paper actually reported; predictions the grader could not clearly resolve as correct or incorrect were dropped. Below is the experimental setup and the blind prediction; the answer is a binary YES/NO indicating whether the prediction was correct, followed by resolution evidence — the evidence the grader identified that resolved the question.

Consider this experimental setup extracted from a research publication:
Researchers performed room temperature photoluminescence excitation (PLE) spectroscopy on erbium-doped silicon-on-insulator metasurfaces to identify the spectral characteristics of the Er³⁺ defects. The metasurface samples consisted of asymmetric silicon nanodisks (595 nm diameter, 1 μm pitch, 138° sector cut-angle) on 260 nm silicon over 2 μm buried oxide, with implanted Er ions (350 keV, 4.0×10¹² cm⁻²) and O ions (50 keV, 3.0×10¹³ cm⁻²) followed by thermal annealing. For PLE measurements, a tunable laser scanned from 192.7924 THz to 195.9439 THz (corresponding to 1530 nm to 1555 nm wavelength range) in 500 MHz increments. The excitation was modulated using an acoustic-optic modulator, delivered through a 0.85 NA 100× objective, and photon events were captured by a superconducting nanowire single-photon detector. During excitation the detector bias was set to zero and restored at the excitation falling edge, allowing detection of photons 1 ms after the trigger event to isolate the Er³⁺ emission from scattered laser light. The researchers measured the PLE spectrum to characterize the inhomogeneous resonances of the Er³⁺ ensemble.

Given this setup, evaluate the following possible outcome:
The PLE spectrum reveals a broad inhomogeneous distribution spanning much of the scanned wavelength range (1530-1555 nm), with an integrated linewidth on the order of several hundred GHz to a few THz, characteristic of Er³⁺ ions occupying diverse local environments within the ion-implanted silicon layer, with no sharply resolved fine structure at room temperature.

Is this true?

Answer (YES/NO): NO